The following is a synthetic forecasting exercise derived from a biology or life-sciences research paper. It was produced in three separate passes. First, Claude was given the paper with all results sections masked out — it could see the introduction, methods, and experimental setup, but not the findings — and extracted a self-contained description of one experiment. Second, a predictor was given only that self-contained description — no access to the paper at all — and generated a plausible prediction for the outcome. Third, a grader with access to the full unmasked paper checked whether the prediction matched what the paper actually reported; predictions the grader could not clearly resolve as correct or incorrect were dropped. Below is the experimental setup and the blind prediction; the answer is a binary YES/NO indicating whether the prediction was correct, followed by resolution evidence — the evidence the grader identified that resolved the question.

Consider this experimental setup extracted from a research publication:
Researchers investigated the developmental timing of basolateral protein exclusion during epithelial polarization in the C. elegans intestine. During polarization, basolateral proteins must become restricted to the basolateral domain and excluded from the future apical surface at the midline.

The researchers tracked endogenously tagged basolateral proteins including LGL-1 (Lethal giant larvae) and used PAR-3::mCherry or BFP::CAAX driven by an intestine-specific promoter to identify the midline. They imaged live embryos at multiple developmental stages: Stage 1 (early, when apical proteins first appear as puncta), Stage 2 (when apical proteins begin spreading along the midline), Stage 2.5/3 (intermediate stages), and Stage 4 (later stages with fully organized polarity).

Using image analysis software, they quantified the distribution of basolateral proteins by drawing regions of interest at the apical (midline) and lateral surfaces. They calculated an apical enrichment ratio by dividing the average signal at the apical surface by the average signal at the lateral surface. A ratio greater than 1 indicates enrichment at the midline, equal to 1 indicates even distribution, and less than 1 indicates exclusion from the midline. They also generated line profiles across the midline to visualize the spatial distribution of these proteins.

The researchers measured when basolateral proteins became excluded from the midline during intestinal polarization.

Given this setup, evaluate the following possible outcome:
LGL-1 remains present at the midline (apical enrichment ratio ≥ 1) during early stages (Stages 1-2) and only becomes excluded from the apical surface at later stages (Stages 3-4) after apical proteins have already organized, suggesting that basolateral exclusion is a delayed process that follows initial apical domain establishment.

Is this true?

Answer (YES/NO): YES